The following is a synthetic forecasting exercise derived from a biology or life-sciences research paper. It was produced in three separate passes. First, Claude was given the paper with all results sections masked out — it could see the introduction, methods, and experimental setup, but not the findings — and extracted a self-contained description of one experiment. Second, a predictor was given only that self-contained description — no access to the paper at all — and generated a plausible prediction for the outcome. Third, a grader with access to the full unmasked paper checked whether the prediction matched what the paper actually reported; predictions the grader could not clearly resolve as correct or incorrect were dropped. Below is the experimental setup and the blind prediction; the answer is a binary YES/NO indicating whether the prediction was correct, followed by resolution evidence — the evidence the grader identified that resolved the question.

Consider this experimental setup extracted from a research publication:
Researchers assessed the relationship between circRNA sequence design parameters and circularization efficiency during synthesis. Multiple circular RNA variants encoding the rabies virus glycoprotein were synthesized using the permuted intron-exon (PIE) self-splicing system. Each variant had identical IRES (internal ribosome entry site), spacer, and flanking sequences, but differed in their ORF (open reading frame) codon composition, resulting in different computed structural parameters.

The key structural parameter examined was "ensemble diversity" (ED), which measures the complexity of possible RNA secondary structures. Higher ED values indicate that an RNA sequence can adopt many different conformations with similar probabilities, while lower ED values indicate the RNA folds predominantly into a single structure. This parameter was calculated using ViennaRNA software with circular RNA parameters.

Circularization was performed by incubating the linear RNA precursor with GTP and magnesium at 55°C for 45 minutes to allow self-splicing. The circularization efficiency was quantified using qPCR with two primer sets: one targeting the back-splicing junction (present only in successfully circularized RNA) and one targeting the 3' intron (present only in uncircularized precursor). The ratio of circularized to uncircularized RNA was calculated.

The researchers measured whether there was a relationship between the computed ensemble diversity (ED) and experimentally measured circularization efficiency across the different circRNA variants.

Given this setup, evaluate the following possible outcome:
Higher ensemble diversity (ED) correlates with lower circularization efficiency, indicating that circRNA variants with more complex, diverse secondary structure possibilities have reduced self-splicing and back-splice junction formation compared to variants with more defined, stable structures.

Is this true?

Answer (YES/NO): YES